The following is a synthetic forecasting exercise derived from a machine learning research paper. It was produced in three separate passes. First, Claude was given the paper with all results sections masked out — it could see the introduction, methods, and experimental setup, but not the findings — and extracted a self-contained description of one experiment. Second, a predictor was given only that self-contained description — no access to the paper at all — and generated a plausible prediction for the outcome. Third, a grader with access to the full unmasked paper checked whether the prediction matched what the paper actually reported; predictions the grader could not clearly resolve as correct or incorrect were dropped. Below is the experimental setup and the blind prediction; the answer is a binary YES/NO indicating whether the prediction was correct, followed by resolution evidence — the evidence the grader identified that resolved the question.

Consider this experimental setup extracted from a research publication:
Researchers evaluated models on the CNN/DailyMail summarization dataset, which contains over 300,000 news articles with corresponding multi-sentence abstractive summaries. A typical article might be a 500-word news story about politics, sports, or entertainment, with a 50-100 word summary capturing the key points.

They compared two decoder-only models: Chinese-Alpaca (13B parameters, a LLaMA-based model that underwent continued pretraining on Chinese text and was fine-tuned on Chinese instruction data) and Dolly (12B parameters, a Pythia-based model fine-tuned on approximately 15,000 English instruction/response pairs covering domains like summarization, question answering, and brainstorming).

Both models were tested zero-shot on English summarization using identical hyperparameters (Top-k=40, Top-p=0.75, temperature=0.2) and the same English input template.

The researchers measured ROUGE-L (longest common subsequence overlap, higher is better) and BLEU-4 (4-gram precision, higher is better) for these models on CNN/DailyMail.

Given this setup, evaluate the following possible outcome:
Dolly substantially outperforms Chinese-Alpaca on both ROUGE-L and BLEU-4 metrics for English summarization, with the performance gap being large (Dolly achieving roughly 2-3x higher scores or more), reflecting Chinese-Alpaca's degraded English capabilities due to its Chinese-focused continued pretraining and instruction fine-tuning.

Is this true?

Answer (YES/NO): NO